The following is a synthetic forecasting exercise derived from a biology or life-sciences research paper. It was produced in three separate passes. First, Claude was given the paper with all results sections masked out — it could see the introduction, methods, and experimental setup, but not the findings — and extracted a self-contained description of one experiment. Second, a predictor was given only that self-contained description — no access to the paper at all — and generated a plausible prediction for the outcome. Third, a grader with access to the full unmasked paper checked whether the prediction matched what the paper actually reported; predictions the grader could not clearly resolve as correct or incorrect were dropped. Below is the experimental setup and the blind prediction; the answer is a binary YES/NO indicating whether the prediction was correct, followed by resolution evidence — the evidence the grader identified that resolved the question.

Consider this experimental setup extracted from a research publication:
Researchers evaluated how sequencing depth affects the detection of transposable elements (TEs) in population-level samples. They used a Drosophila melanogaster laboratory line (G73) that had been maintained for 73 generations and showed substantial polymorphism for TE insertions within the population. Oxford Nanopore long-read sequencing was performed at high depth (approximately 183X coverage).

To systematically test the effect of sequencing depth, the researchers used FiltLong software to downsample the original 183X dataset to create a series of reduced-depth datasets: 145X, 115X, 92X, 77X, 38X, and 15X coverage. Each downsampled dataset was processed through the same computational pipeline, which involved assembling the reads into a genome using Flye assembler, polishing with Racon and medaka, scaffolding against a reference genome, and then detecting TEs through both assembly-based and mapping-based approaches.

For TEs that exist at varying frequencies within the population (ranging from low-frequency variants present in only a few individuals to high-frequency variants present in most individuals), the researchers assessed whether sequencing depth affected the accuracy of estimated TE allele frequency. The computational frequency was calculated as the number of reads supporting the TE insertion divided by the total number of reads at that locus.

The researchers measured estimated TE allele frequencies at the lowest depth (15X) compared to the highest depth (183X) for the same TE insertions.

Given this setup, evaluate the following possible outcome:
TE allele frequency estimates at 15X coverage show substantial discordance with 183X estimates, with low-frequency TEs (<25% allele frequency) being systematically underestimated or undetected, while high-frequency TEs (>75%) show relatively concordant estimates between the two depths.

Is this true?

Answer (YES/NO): NO